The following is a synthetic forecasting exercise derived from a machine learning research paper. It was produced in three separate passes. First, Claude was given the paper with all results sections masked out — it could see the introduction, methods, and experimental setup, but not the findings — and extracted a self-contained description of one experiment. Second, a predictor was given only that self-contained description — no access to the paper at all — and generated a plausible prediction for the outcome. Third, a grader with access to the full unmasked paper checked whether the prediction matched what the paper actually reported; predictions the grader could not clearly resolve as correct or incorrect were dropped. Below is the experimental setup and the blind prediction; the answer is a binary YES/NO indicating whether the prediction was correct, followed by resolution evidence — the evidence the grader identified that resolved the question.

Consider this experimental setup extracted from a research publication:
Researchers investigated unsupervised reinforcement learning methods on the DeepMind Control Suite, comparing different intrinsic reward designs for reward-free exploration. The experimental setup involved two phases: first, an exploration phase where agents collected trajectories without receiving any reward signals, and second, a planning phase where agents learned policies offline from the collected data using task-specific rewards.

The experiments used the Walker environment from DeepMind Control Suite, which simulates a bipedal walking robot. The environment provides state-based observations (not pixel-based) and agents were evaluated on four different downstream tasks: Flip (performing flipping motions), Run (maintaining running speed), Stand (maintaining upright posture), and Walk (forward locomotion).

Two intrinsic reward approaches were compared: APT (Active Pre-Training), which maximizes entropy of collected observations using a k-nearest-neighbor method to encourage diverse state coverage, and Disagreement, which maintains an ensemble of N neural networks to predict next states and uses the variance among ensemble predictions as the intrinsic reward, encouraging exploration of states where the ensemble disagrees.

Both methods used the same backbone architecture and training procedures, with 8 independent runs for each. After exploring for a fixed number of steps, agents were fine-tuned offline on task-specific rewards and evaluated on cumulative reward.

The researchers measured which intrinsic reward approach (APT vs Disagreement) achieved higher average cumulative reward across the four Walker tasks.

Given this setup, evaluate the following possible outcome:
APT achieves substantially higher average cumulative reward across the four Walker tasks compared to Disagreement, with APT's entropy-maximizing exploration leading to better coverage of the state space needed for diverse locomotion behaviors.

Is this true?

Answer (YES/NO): NO